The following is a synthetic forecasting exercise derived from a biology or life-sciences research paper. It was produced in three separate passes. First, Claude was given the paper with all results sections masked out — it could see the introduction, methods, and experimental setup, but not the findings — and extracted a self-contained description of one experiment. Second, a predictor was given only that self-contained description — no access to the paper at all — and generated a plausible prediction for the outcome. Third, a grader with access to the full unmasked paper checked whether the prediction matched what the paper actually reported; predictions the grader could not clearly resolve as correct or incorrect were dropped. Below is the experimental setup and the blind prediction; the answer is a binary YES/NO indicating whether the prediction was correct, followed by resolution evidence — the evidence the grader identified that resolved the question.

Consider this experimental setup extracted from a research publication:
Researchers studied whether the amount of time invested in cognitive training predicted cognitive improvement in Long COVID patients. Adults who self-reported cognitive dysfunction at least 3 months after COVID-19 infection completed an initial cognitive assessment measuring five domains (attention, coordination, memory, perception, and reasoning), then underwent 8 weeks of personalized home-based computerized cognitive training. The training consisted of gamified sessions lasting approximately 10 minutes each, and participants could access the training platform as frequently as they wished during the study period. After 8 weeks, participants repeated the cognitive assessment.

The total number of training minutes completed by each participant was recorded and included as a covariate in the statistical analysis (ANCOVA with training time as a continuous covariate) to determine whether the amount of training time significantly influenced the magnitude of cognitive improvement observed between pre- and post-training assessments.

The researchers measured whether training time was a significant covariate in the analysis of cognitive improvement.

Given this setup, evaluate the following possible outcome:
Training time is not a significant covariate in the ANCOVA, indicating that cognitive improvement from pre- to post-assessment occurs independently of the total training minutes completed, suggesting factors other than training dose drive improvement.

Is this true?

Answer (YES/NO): NO